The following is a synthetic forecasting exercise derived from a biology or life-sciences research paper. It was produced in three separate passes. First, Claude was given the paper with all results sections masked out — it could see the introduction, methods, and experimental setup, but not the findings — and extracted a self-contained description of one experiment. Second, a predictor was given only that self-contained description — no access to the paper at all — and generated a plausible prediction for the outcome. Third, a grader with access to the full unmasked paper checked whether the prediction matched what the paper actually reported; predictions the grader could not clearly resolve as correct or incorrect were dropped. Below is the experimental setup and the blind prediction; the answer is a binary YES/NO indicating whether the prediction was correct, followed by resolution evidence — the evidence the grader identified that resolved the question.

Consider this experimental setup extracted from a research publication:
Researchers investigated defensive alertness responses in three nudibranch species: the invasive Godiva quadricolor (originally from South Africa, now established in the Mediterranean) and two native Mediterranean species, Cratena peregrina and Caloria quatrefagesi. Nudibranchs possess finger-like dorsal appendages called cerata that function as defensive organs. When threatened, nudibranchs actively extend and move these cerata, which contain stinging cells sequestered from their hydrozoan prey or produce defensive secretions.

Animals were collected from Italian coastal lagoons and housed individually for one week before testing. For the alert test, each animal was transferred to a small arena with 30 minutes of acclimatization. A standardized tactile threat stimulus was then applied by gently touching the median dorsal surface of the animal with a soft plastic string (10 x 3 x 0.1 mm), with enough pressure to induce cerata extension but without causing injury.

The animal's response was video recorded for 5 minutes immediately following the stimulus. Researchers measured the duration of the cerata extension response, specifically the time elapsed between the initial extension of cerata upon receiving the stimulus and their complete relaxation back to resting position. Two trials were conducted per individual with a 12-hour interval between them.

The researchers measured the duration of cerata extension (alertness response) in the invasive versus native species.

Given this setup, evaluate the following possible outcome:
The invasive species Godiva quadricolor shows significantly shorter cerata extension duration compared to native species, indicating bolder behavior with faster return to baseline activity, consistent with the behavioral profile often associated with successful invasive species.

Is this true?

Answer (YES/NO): YES